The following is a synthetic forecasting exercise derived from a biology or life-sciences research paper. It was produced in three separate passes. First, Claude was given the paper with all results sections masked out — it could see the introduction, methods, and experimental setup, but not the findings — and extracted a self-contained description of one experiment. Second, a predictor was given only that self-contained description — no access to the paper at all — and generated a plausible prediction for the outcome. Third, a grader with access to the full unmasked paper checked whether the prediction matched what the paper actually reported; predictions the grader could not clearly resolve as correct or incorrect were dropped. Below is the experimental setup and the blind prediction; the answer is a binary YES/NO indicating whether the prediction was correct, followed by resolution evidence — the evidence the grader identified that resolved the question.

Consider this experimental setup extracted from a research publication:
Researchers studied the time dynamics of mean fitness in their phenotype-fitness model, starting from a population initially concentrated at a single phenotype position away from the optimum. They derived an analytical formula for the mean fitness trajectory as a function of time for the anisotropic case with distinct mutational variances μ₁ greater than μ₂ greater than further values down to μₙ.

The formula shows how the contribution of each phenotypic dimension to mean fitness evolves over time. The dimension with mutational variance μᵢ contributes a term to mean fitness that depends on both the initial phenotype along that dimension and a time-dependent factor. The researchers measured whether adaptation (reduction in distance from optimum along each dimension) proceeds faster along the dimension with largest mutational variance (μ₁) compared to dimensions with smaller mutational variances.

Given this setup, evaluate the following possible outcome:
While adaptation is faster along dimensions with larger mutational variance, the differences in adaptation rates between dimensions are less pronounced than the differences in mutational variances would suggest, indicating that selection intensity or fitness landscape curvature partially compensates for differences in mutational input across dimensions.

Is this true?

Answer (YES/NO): NO